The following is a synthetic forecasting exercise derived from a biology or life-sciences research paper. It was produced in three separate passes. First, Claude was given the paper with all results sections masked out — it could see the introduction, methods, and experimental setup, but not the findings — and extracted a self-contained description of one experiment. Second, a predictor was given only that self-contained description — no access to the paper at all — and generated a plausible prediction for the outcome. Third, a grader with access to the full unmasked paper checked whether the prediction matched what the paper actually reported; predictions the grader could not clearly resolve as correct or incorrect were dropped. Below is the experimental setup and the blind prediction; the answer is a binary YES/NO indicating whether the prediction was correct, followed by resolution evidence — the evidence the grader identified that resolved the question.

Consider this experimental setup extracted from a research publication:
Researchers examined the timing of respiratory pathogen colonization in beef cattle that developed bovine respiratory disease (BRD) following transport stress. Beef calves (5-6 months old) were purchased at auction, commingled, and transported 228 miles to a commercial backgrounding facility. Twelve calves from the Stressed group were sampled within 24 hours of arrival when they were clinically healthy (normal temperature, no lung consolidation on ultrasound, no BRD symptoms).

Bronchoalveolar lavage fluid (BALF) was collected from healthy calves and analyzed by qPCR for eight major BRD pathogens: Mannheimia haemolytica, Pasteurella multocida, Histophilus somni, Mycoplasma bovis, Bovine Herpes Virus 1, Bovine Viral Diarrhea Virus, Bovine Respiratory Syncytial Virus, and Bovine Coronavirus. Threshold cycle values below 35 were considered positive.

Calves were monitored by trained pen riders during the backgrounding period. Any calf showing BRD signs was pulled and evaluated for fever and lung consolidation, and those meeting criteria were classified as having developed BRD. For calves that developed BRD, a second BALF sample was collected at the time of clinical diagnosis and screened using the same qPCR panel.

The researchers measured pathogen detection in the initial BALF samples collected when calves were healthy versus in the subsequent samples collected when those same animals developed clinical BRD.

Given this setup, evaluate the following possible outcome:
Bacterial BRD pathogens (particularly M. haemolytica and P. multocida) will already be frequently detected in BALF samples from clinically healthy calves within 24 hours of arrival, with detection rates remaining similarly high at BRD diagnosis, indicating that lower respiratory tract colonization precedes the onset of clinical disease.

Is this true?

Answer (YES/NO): NO